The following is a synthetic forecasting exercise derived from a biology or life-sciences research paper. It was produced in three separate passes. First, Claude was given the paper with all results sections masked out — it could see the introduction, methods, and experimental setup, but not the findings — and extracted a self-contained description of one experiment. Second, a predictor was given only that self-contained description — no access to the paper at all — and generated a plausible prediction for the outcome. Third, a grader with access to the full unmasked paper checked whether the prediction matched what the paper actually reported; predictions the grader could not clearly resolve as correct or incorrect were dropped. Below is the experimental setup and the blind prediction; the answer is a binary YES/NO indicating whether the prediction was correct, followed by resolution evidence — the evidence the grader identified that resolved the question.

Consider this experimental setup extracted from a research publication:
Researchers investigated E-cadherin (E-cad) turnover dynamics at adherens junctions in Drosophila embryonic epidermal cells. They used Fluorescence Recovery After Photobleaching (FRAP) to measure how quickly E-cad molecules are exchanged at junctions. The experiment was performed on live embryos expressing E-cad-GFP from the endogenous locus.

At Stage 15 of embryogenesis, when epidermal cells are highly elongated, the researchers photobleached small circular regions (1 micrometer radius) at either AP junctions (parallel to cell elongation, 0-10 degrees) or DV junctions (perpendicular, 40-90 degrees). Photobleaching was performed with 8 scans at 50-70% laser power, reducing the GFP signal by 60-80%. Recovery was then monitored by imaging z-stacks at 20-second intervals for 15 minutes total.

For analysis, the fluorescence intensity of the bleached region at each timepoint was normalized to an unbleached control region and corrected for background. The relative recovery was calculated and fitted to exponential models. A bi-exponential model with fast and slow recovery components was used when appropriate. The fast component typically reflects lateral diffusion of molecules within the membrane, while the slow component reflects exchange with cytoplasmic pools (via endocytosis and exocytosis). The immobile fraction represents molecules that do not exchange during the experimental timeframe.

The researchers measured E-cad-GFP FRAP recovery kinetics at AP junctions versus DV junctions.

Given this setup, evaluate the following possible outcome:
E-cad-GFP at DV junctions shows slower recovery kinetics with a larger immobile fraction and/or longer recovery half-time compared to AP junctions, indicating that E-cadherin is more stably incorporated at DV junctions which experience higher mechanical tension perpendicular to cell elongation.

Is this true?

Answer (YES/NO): NO